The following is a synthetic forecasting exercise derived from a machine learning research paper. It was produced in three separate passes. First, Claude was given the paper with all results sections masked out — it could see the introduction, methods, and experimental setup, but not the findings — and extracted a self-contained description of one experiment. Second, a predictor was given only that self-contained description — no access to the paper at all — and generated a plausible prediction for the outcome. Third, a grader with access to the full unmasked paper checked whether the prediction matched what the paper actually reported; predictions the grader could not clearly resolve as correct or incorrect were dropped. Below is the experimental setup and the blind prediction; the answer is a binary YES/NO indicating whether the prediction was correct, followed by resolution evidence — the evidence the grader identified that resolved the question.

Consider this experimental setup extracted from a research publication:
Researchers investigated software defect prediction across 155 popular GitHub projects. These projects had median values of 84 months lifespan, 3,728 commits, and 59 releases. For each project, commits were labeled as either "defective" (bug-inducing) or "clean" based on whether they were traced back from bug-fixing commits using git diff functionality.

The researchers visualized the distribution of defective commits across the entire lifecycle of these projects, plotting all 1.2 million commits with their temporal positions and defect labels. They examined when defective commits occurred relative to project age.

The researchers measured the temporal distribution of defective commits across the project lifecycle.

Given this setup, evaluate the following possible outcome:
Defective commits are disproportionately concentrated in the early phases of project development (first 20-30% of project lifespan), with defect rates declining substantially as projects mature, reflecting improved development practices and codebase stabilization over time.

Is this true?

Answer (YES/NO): NO